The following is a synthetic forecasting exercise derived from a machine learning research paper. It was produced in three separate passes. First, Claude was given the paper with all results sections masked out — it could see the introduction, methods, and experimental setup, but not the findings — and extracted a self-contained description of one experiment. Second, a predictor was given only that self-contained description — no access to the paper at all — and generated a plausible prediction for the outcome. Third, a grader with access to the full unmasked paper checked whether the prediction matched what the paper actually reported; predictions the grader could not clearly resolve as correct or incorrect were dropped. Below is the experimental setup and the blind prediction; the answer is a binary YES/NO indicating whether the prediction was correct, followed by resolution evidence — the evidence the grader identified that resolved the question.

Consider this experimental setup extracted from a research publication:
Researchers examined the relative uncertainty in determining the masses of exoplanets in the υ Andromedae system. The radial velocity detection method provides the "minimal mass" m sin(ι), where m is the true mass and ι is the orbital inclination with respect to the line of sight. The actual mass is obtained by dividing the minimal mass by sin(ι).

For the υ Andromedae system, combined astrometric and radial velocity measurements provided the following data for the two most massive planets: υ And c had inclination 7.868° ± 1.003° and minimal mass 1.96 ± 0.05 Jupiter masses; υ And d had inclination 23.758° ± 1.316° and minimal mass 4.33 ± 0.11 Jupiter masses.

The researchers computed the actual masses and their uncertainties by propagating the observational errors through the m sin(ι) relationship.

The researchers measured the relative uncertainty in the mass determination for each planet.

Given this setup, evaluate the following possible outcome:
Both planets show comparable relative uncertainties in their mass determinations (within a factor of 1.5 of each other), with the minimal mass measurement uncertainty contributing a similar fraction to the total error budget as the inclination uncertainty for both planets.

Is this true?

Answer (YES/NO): NO